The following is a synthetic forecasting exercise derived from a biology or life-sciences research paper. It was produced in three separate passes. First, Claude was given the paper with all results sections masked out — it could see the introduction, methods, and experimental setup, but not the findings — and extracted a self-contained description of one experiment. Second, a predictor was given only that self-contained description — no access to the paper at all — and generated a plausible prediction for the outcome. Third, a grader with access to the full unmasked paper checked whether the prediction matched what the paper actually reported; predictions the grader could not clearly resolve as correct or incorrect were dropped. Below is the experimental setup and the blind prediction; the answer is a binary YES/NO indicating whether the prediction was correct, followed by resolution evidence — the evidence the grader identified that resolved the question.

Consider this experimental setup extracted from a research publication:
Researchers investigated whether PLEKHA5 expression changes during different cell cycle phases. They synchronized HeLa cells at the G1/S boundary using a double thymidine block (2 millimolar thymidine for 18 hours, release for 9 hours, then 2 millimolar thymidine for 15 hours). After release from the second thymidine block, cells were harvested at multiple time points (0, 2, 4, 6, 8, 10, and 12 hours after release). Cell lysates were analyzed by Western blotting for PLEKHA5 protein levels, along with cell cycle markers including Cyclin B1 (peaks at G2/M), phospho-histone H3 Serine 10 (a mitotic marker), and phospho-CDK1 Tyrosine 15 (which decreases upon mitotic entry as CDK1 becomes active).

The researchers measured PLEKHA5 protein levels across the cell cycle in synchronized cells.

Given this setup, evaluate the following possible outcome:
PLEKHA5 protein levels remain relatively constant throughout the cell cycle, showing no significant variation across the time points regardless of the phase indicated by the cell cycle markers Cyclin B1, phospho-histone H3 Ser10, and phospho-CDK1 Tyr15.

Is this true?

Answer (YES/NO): YES